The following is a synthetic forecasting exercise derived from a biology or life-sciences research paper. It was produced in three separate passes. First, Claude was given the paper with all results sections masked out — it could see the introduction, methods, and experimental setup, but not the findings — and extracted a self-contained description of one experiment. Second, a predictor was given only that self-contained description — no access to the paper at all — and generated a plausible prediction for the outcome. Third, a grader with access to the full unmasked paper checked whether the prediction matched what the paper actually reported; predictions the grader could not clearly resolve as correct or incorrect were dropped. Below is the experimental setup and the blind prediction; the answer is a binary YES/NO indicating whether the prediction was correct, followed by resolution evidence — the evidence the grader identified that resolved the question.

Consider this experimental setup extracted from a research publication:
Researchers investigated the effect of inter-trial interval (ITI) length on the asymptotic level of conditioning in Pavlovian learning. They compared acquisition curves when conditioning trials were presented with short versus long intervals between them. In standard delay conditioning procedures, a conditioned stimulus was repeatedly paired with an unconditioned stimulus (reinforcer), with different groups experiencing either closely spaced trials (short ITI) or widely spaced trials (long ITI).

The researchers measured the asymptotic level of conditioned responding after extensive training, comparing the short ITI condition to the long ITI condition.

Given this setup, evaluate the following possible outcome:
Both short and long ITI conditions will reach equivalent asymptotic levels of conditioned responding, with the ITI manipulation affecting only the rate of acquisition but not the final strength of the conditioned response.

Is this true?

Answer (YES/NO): NO